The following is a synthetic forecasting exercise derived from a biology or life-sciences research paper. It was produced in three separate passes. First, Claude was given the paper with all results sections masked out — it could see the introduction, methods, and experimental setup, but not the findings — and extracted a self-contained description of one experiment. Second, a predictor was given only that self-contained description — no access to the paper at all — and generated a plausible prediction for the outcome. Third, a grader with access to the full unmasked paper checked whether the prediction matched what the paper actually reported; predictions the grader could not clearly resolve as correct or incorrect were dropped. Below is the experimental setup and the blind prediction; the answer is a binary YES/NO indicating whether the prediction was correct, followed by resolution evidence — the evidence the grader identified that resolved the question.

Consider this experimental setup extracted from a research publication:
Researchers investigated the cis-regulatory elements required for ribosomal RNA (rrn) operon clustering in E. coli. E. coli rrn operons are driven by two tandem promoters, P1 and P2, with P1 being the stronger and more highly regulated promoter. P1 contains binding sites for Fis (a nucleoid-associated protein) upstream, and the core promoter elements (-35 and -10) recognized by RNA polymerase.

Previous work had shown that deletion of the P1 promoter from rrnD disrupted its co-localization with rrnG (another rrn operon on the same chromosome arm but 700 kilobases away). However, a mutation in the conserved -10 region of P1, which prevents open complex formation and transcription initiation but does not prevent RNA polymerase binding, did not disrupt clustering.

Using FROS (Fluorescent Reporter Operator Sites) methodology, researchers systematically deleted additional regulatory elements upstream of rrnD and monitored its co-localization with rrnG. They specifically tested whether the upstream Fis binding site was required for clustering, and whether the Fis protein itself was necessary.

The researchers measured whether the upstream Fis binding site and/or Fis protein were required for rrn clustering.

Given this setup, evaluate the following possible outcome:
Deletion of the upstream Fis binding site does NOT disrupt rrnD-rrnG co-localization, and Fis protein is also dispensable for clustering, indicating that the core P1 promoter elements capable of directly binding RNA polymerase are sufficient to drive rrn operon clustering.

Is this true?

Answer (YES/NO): NO